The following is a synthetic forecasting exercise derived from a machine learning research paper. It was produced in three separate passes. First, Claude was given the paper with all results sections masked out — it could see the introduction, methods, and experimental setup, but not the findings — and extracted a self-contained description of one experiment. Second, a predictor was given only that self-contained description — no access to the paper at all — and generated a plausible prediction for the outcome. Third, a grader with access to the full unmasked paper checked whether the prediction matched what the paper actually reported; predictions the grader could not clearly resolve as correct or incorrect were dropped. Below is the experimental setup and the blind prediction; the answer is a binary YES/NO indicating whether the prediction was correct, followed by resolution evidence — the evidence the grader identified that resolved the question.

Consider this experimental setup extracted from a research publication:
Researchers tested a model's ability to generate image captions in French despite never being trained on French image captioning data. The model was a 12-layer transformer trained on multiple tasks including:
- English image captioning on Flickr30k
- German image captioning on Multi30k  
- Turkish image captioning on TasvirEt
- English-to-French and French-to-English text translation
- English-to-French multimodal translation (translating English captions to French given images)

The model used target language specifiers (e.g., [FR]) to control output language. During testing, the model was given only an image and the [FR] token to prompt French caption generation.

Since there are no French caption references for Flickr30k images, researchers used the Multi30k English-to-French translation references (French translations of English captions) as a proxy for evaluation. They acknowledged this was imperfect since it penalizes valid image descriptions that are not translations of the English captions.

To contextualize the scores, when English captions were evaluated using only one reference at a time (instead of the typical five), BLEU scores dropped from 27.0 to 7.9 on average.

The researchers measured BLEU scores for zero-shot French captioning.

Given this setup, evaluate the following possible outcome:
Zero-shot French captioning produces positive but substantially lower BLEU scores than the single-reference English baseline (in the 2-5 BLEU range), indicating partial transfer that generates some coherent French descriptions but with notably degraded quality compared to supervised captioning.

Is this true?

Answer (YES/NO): NO